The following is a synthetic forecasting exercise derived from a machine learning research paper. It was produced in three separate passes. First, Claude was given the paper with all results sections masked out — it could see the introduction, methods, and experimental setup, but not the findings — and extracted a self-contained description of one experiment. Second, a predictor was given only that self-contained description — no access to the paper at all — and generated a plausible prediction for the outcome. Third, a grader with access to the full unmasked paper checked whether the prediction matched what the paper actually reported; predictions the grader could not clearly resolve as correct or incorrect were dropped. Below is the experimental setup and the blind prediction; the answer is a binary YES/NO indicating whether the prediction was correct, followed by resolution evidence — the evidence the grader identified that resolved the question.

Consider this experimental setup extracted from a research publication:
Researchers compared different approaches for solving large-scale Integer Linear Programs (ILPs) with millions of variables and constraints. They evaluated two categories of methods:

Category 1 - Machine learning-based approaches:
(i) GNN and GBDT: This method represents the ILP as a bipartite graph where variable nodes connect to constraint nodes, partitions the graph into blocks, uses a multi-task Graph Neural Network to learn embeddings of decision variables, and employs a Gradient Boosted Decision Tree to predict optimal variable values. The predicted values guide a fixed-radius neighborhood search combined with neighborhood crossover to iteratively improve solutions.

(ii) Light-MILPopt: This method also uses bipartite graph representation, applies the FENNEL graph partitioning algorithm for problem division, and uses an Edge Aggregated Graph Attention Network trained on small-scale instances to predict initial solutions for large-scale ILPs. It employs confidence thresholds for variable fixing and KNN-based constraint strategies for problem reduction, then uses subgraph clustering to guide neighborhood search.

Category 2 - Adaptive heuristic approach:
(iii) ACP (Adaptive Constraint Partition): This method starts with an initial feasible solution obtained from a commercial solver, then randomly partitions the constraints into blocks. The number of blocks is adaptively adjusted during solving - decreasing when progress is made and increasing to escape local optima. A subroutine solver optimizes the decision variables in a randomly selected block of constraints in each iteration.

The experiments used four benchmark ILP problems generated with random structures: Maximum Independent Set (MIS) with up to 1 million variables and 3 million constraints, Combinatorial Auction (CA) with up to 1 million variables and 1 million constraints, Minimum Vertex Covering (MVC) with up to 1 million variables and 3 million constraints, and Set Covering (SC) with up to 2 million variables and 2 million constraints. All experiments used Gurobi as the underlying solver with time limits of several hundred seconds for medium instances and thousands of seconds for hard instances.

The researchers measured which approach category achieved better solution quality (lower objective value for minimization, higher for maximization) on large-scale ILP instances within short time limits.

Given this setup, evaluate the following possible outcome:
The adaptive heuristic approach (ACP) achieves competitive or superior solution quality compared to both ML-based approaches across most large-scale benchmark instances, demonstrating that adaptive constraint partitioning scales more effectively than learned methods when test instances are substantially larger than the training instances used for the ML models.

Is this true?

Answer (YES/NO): YES